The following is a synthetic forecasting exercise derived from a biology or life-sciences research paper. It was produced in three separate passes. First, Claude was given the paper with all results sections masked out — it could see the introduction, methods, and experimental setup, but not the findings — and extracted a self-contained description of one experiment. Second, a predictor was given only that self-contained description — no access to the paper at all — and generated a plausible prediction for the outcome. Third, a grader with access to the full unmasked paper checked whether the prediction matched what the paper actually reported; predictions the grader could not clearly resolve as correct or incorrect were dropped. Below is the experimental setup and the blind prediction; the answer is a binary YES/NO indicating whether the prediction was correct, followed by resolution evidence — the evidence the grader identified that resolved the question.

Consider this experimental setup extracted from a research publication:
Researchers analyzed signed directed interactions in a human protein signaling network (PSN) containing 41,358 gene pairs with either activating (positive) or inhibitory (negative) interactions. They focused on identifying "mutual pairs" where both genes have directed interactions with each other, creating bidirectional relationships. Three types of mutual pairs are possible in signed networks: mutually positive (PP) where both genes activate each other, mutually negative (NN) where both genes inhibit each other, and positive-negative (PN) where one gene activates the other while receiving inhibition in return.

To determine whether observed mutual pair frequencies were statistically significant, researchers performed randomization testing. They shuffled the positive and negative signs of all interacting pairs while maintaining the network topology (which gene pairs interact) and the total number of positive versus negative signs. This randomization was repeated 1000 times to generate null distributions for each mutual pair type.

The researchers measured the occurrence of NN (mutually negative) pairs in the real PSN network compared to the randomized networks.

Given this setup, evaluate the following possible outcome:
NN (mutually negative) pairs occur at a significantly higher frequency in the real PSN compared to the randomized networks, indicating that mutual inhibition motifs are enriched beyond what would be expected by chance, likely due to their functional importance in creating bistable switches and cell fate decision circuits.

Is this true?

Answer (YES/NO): YES